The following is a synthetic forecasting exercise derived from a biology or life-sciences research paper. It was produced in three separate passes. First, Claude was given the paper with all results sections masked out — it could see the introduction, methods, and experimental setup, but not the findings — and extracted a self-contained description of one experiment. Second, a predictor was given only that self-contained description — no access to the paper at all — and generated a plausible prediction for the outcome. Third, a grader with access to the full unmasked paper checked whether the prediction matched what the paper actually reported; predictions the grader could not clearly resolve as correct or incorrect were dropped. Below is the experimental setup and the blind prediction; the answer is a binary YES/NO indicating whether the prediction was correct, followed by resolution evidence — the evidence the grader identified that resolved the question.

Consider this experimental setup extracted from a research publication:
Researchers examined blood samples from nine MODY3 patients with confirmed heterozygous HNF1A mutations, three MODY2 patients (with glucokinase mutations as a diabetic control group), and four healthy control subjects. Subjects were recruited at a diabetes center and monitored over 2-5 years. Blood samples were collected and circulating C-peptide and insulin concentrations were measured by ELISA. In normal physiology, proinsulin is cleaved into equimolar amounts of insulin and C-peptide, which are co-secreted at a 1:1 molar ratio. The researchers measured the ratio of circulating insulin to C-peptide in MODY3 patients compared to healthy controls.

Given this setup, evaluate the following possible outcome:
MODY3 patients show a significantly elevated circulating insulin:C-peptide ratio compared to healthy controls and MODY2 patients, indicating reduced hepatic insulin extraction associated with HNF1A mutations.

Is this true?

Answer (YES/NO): NO